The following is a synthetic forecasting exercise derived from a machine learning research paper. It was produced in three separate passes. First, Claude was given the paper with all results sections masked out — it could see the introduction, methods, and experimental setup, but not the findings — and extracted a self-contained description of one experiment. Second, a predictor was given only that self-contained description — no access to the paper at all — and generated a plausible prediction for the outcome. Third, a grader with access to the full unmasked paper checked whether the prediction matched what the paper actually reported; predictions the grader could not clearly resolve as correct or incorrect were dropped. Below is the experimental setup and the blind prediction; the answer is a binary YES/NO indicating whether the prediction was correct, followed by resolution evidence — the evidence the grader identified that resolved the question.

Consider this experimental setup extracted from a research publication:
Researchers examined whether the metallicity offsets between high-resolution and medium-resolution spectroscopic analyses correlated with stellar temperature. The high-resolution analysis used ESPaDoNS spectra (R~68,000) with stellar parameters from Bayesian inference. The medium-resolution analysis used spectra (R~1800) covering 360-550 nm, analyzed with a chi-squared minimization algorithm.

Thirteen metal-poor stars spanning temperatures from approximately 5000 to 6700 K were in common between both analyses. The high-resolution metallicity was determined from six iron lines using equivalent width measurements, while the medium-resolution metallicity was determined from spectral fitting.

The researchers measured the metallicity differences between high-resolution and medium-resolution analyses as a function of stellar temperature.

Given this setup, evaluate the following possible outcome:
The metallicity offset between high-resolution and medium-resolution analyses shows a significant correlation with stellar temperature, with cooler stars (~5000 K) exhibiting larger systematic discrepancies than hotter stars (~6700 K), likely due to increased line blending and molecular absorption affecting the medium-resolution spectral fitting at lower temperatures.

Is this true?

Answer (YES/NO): NO